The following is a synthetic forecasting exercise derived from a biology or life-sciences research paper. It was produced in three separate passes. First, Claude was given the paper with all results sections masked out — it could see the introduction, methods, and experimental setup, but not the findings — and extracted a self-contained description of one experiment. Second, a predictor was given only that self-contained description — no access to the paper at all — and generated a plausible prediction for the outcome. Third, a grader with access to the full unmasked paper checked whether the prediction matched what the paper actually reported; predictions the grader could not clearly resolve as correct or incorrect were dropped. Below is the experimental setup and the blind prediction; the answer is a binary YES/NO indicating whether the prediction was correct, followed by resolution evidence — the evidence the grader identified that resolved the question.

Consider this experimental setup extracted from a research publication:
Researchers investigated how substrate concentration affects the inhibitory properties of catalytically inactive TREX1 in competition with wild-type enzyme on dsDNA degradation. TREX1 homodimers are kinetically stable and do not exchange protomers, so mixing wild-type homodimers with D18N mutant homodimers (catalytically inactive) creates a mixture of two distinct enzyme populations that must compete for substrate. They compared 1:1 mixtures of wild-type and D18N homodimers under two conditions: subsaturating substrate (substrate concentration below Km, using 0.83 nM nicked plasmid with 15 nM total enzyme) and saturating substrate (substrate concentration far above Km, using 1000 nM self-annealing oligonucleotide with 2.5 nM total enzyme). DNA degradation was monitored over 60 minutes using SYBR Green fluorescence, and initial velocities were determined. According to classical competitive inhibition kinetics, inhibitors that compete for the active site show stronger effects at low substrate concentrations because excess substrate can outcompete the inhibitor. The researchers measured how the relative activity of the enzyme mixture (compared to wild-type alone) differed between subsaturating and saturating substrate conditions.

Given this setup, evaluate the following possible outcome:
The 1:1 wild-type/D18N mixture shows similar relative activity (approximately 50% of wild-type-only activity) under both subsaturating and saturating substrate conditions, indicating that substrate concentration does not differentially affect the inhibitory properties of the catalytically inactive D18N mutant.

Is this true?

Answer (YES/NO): NO